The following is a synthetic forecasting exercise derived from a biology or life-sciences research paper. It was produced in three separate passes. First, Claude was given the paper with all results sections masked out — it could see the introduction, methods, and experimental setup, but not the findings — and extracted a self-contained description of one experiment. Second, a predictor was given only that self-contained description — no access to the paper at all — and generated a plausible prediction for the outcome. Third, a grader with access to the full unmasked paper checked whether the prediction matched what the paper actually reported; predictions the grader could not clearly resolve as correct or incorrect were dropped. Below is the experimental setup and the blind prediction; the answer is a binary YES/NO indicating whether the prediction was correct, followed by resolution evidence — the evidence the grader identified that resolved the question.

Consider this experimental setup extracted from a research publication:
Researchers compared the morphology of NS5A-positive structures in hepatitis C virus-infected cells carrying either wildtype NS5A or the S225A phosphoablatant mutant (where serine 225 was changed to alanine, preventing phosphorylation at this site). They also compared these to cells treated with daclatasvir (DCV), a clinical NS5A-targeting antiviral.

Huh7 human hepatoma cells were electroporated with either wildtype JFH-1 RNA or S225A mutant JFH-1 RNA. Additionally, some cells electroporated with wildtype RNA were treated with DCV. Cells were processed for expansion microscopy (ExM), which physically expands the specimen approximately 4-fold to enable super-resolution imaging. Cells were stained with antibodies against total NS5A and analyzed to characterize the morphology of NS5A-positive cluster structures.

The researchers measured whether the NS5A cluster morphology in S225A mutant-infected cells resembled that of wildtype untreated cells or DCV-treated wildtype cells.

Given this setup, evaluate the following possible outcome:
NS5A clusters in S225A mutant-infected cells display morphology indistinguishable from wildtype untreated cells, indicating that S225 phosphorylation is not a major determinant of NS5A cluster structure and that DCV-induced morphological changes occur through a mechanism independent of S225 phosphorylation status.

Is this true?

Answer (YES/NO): NO